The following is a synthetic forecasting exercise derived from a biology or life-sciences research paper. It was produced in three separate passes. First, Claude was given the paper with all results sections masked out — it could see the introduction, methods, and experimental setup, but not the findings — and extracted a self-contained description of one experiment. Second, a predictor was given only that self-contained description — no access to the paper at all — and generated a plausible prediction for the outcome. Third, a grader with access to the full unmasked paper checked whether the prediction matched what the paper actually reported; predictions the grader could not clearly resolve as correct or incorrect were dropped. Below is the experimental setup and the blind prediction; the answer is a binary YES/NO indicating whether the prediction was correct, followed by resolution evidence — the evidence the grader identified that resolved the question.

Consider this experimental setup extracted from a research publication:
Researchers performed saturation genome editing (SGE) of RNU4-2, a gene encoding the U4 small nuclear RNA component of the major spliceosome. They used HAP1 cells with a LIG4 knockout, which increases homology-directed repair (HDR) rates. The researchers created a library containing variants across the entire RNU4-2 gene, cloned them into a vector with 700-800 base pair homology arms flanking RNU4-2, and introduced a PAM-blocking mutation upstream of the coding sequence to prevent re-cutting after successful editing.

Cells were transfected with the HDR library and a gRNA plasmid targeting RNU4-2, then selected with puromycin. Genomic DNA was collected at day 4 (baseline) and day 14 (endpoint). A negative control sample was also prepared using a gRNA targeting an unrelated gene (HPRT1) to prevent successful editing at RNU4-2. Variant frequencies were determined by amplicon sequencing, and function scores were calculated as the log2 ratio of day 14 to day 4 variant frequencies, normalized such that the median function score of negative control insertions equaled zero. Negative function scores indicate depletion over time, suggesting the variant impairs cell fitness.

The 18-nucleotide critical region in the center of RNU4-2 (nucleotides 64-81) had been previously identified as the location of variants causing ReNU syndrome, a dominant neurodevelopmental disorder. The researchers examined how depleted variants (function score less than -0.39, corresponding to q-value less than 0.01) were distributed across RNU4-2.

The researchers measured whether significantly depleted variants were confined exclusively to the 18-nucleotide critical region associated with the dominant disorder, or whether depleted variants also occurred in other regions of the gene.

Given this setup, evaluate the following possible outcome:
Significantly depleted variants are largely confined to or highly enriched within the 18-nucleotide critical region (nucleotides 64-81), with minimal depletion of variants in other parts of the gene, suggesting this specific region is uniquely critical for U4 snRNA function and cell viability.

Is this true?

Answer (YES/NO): NO